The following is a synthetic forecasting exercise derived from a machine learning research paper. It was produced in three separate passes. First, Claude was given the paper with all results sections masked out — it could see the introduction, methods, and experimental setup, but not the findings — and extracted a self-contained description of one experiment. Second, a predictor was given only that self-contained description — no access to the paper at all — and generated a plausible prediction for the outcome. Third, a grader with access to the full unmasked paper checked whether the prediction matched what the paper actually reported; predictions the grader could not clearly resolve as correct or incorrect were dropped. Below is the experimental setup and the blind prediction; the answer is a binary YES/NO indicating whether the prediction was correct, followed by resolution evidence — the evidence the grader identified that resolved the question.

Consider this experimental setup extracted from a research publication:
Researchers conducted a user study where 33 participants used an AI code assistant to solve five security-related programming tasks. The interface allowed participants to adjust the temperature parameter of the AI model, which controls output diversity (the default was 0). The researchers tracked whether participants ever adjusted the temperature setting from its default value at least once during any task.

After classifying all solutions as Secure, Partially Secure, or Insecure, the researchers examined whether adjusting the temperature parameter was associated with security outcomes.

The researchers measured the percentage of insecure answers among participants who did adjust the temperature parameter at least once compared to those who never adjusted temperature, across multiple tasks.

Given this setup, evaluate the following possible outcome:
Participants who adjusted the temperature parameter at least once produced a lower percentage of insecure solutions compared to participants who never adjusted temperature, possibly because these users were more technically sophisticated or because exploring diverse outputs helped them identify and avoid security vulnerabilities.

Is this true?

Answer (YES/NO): YES